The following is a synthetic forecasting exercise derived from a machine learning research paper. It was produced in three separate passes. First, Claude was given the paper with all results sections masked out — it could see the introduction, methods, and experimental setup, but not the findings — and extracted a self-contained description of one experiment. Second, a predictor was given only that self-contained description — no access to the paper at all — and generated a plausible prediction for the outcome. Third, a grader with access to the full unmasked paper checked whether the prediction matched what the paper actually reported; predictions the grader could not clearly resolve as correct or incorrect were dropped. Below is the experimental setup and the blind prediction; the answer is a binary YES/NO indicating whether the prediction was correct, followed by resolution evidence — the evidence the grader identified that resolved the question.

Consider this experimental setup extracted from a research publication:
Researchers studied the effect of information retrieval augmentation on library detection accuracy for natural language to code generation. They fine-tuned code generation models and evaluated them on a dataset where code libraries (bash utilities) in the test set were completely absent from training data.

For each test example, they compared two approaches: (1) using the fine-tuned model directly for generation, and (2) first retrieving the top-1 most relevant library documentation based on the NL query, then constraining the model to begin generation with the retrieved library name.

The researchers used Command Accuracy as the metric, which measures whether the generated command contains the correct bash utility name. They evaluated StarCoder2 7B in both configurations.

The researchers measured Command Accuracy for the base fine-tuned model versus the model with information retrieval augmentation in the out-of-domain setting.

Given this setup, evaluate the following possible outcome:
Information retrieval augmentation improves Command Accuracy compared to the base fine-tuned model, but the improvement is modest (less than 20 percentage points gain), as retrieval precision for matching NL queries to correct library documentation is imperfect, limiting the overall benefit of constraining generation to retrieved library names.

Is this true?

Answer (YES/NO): NO